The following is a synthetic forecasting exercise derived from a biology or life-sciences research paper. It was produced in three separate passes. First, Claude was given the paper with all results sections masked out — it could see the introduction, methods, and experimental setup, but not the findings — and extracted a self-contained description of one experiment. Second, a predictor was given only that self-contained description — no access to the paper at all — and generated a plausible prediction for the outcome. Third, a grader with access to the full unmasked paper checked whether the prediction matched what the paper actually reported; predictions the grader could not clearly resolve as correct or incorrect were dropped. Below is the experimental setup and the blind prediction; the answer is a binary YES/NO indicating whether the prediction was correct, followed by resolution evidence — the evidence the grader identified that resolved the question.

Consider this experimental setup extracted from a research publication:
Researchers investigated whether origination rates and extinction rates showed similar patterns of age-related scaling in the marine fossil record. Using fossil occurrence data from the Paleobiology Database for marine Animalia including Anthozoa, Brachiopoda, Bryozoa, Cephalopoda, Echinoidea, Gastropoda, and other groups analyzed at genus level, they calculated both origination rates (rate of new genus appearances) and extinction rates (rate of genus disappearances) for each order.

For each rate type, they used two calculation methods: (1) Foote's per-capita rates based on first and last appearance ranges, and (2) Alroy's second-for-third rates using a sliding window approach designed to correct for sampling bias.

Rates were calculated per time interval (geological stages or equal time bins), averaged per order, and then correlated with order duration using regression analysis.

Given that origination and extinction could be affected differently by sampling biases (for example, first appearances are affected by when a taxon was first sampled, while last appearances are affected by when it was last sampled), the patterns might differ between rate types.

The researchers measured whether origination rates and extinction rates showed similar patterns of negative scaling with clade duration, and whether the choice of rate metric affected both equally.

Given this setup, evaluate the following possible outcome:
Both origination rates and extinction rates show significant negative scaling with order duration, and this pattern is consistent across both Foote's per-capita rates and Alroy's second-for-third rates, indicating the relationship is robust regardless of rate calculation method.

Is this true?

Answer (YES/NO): NO